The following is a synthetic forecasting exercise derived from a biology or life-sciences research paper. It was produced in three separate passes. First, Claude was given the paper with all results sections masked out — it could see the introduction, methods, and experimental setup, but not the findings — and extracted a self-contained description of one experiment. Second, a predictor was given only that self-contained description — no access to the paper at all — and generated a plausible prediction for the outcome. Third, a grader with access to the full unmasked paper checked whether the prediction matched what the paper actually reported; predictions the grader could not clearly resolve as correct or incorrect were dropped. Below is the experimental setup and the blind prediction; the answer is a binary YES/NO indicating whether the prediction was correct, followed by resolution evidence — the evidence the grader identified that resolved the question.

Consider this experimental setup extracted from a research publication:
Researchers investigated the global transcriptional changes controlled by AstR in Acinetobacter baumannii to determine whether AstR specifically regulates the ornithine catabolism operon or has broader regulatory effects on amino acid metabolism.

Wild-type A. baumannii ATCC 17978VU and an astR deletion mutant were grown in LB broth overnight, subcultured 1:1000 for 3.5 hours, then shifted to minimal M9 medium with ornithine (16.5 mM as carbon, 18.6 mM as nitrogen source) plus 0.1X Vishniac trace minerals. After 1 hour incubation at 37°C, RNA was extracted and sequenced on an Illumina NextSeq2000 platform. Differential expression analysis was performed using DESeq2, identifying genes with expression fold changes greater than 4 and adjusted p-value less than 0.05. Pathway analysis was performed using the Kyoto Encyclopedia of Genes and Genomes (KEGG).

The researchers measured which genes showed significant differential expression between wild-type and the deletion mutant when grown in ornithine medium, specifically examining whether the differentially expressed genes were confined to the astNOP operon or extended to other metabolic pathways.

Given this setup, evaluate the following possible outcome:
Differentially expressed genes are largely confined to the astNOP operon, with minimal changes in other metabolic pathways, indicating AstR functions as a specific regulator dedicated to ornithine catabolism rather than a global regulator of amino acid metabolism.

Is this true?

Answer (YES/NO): NO